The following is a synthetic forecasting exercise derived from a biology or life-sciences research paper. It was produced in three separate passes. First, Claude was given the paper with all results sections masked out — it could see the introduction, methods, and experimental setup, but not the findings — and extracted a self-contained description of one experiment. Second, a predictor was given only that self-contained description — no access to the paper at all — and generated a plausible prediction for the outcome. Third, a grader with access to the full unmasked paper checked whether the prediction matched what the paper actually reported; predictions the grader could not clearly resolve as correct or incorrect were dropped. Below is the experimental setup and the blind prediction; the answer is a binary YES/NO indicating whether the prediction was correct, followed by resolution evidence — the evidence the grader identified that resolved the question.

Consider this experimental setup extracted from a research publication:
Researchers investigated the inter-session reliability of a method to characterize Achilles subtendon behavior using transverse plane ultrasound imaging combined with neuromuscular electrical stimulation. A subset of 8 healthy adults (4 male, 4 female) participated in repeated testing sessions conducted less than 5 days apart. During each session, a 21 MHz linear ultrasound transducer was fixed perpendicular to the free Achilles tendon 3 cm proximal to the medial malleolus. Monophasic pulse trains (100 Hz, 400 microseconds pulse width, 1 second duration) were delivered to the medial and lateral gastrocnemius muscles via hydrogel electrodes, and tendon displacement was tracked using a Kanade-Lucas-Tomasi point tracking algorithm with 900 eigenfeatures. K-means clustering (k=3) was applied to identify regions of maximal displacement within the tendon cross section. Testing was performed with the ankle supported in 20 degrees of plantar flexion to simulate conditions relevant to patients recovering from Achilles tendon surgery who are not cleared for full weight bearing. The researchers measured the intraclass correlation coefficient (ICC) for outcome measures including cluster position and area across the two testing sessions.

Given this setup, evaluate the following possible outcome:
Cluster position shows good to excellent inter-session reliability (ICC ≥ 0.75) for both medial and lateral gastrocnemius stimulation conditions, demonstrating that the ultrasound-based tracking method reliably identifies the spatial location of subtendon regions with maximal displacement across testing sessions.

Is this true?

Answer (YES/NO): NO